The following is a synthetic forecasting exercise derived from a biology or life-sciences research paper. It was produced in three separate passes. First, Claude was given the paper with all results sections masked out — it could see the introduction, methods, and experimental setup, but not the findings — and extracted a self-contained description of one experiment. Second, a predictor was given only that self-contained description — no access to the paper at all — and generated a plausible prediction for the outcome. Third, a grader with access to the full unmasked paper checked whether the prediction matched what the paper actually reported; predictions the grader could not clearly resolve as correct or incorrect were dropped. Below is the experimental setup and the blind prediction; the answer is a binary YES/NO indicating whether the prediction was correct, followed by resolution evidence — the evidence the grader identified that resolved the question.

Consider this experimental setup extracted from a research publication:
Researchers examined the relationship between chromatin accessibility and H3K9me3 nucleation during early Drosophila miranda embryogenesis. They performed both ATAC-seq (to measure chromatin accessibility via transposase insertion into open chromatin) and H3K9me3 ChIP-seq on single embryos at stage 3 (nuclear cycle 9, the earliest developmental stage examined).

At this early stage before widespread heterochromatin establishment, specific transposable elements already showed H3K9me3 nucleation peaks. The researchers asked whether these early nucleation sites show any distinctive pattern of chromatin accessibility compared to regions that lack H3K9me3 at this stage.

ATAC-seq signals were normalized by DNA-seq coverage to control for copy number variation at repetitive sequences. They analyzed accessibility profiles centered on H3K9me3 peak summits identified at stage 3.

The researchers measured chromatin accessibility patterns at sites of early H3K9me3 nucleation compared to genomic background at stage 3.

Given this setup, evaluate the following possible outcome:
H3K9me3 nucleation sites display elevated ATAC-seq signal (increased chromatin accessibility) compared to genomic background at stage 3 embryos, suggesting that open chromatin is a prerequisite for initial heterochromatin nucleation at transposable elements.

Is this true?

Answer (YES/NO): NO